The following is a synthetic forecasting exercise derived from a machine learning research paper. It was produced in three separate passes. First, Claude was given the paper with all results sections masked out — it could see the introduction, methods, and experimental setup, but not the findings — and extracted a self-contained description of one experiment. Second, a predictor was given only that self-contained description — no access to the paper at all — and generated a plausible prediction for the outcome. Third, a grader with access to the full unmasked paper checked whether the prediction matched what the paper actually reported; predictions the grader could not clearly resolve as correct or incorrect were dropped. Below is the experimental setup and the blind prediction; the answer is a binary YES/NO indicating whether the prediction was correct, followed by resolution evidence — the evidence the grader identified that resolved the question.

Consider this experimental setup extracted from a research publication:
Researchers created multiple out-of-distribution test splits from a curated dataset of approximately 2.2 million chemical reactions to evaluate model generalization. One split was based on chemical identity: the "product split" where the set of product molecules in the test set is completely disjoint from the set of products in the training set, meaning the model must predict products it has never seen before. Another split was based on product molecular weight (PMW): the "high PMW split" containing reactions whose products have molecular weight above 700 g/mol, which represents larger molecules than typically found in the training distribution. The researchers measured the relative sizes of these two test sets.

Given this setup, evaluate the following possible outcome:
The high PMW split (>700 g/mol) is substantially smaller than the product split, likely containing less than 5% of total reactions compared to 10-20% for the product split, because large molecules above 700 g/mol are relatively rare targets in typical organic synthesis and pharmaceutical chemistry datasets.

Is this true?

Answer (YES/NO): NO